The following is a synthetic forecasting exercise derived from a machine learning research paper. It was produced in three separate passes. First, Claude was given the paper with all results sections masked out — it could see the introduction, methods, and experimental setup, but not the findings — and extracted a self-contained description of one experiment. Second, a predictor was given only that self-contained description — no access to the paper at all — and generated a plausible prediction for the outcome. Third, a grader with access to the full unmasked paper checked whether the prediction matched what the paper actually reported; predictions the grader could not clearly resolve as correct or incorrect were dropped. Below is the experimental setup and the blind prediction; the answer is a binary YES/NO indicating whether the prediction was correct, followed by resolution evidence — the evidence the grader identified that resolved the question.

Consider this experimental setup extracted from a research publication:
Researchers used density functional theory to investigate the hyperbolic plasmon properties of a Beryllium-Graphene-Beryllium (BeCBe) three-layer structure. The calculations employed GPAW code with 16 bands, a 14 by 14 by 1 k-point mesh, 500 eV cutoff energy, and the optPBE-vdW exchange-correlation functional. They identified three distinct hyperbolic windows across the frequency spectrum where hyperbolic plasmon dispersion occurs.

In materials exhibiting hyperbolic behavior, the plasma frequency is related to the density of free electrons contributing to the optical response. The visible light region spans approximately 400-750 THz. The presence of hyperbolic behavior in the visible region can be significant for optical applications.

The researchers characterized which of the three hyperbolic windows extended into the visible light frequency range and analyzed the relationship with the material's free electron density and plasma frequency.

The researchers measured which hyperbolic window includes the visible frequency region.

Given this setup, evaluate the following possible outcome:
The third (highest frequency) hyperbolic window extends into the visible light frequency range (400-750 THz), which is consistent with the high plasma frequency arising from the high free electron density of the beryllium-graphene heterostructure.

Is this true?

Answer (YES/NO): YES